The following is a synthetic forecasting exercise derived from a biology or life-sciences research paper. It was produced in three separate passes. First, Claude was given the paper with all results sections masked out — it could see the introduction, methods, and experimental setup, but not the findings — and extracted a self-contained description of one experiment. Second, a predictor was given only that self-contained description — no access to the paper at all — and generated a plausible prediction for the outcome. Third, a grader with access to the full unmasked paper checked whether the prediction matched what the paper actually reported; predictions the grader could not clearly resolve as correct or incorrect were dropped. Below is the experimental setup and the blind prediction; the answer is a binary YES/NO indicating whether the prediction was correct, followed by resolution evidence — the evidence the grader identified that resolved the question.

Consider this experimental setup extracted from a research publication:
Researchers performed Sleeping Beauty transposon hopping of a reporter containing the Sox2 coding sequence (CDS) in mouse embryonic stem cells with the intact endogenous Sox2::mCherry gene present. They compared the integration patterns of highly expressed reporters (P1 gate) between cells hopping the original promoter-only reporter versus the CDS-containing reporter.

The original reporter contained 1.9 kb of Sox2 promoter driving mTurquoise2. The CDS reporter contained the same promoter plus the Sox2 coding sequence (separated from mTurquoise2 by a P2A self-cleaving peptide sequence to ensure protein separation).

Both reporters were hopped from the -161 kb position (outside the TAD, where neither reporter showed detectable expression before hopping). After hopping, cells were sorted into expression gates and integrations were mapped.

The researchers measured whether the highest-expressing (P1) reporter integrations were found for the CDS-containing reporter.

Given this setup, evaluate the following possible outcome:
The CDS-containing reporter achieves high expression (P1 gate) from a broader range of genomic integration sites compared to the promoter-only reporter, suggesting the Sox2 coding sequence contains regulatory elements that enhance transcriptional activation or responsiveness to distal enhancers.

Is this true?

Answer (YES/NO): NO